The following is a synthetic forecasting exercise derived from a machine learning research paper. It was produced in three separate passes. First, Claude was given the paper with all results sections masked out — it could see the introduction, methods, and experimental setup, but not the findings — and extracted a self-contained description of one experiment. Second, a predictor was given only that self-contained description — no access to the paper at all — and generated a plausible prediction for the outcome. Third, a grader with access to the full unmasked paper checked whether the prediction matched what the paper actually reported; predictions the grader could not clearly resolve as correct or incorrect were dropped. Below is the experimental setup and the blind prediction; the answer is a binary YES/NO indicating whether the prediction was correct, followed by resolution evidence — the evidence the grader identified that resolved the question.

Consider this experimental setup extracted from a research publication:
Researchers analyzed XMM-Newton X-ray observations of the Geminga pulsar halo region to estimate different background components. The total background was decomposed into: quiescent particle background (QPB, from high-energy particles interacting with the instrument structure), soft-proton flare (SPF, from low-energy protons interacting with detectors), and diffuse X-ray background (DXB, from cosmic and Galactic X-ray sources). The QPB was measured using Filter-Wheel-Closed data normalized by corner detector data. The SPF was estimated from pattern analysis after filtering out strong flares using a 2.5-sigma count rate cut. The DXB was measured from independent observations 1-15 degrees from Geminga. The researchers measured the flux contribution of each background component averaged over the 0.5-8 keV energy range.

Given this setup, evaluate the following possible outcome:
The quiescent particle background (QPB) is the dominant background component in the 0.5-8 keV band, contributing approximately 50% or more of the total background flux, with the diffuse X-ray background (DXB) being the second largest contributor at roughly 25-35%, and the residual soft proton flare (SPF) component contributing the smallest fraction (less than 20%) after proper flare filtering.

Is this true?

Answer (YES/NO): NO